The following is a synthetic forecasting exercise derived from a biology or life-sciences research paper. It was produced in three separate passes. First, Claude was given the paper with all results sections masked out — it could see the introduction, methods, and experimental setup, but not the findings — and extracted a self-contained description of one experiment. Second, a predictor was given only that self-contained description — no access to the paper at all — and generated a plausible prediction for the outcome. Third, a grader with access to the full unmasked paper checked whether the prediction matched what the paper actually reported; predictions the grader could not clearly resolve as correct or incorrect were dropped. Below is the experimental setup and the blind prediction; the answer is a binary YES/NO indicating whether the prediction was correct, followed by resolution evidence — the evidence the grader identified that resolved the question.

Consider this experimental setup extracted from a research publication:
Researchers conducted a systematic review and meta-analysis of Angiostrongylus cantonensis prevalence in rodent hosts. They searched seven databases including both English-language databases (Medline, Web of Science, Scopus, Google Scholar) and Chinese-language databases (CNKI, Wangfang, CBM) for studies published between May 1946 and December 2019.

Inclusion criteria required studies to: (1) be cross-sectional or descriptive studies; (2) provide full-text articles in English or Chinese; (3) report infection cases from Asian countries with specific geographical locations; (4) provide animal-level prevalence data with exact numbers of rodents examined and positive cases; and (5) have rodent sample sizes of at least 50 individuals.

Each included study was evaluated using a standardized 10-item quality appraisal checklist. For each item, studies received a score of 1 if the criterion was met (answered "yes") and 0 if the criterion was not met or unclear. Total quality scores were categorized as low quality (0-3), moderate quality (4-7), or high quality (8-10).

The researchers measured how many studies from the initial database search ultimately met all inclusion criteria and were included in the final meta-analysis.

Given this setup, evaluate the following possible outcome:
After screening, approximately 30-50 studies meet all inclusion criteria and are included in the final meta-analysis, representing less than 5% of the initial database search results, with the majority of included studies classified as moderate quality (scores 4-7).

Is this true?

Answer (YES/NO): NO